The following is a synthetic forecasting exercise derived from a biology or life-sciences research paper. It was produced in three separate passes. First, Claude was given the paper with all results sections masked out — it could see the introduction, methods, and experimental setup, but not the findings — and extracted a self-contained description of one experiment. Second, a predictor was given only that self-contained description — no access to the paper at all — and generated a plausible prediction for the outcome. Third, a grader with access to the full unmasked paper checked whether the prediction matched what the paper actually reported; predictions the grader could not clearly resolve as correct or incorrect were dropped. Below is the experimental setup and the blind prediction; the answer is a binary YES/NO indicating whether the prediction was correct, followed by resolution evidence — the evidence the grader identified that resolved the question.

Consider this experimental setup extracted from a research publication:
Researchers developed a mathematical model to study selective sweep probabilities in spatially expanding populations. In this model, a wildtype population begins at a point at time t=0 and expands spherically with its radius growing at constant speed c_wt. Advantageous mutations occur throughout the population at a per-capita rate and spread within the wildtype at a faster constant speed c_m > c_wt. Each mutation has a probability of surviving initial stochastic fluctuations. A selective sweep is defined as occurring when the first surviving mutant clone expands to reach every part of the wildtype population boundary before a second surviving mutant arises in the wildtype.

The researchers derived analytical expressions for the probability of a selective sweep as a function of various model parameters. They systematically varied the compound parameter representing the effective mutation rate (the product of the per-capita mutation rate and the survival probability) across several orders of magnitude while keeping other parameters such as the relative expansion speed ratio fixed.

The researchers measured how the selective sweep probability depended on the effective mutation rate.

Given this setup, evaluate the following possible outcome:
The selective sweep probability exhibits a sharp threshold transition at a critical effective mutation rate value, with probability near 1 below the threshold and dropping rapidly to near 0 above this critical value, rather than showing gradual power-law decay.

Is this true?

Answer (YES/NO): NO